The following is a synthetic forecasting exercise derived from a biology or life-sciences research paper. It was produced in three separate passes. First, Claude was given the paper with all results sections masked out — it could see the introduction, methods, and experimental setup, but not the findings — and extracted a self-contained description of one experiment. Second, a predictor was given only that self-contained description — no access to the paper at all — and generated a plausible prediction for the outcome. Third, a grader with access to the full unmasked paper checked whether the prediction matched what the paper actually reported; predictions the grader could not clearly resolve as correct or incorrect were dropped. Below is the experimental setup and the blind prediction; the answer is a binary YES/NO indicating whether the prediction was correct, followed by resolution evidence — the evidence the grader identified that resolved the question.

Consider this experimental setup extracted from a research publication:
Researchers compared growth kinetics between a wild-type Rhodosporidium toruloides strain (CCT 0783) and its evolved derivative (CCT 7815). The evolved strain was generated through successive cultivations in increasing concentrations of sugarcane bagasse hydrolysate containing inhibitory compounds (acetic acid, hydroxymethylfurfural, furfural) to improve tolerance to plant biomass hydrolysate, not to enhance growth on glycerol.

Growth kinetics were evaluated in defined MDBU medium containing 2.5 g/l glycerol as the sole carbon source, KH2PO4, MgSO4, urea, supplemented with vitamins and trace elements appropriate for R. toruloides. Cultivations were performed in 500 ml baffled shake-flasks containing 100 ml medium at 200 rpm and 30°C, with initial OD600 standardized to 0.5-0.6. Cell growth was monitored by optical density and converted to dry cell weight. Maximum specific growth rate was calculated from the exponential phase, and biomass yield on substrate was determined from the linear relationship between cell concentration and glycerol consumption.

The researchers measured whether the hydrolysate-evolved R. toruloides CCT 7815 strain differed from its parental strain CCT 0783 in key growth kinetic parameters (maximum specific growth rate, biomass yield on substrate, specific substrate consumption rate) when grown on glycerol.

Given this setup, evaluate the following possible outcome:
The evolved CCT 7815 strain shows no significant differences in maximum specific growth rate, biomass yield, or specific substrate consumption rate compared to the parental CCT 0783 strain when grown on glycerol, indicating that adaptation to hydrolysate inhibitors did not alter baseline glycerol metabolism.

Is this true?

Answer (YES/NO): YES